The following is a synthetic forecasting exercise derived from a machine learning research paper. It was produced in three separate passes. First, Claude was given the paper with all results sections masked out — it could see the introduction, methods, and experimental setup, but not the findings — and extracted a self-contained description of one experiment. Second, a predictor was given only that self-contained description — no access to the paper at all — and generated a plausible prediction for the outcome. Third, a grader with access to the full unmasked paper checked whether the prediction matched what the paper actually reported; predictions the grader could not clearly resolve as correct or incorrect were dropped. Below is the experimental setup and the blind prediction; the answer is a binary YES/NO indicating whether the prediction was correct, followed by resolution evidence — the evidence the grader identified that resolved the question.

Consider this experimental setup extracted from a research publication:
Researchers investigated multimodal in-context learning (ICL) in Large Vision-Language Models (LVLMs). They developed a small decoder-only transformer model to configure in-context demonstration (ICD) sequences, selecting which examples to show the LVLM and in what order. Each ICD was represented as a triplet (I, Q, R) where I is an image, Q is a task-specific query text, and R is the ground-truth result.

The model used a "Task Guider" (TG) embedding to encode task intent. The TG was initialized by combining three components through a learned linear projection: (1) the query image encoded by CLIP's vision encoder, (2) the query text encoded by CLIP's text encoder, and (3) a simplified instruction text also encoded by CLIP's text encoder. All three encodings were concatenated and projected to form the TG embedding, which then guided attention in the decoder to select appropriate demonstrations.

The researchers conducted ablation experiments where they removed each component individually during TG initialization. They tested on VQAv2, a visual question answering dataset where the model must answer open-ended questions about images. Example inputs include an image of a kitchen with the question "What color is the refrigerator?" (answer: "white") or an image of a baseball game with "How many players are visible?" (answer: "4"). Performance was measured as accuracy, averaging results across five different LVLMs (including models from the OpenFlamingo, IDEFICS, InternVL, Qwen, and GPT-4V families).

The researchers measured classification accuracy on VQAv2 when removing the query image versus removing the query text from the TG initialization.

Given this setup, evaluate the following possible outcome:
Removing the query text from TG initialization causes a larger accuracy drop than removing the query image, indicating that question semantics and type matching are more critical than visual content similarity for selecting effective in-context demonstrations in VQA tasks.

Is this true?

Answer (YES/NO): YES